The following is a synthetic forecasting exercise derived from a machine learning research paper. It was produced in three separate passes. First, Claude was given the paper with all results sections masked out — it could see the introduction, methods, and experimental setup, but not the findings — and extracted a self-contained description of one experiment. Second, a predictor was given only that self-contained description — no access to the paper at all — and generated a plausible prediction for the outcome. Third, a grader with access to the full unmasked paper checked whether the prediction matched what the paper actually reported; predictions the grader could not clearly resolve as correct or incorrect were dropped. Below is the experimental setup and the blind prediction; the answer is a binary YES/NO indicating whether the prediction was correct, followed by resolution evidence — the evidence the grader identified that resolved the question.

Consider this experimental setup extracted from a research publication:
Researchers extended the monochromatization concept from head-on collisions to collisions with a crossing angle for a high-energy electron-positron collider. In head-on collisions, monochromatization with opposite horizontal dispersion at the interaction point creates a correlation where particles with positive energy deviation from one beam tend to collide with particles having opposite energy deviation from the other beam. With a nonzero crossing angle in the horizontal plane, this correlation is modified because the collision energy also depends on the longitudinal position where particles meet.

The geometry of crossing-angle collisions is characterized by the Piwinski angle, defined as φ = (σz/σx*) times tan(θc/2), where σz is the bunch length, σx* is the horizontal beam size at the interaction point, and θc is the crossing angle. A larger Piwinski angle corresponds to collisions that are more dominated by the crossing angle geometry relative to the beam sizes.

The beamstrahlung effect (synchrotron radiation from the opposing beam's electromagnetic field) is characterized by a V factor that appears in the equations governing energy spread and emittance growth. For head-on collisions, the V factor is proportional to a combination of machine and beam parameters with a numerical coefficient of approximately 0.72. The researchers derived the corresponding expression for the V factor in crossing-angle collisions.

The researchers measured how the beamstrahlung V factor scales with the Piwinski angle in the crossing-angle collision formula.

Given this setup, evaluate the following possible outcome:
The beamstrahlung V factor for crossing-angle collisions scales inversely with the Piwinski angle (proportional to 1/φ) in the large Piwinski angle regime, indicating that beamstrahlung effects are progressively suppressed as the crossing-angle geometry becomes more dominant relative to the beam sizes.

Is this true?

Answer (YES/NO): YES